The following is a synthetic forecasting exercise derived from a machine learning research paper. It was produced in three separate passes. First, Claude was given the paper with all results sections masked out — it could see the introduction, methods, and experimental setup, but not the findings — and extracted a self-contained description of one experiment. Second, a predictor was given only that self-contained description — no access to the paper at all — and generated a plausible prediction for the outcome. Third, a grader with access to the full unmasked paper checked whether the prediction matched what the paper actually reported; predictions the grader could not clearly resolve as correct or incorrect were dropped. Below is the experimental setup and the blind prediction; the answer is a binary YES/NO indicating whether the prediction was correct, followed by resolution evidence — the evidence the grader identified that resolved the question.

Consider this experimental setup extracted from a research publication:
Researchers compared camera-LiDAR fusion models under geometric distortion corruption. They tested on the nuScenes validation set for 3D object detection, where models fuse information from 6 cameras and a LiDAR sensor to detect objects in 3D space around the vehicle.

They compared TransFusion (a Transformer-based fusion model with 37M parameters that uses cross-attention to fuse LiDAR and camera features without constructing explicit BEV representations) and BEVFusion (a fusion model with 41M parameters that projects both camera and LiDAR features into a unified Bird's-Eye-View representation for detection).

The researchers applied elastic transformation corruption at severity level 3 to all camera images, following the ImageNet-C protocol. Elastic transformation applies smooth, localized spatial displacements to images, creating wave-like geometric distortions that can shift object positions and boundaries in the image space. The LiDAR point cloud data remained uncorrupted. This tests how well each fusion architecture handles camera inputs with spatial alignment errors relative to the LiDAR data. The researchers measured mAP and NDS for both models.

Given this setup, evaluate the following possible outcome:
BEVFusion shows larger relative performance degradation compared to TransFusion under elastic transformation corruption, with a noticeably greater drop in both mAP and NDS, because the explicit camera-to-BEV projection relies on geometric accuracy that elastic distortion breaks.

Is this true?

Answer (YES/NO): NO